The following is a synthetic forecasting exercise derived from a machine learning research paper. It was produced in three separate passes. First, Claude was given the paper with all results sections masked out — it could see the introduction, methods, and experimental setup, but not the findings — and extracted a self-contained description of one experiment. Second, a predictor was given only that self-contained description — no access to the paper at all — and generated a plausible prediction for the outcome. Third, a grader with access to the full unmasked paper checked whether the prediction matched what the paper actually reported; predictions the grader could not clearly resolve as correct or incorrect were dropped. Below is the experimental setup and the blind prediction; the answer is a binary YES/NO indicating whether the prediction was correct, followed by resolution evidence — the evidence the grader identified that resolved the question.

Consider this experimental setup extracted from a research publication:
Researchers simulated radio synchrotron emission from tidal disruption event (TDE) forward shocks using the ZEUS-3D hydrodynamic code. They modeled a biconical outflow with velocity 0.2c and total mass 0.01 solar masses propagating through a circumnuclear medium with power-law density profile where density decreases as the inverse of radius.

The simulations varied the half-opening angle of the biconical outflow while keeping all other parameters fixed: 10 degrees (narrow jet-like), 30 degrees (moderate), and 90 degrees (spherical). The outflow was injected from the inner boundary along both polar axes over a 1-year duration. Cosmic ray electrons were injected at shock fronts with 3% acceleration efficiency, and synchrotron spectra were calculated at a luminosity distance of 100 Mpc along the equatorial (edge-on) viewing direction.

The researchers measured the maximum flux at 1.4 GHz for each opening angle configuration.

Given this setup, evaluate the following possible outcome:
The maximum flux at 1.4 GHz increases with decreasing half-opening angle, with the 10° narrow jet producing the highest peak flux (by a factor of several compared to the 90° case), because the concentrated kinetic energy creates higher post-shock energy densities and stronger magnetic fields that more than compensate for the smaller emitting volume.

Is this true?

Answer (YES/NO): NO